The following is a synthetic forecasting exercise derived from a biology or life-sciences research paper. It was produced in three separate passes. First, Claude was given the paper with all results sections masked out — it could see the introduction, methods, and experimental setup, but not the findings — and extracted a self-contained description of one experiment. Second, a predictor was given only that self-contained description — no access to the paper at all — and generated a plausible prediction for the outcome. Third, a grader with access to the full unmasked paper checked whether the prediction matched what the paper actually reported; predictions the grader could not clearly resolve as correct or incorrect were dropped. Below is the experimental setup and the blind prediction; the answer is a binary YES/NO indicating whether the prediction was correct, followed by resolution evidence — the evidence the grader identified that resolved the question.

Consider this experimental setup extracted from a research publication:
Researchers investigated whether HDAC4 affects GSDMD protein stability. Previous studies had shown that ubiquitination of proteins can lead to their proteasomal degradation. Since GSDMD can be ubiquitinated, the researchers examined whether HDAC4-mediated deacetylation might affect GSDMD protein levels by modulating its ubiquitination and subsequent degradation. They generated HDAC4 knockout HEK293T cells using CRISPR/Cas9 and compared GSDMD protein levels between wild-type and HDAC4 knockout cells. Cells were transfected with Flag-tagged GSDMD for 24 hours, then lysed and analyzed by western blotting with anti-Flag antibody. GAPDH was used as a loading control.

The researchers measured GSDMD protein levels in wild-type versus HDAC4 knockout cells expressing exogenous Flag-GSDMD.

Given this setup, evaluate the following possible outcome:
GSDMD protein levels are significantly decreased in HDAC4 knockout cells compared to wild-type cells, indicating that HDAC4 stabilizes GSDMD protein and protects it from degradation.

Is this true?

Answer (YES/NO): NO